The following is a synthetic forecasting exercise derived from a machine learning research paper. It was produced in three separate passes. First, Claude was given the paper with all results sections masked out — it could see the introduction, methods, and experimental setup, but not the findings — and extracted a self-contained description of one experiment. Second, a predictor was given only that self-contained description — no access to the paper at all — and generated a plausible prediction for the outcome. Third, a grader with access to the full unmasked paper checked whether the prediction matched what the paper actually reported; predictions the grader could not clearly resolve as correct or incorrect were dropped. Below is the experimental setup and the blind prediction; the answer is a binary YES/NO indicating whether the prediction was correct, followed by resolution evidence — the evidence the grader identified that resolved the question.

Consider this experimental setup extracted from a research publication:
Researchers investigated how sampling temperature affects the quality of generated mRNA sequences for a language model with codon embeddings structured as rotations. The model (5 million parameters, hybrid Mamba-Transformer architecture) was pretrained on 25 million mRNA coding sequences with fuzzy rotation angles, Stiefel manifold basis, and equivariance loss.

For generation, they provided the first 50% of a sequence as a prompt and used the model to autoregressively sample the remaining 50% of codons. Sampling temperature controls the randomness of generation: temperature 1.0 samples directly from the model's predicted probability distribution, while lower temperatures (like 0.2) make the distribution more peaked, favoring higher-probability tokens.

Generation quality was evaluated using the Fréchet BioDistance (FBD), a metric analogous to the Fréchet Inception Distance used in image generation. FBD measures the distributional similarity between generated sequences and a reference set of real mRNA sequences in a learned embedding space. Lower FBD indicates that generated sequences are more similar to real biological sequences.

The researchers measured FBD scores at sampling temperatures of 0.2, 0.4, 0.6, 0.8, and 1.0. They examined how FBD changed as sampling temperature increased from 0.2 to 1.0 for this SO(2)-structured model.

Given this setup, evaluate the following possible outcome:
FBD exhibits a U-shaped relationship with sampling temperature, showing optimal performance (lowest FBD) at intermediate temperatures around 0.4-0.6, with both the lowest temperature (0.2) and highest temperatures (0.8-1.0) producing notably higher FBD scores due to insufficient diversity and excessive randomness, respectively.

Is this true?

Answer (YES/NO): NO